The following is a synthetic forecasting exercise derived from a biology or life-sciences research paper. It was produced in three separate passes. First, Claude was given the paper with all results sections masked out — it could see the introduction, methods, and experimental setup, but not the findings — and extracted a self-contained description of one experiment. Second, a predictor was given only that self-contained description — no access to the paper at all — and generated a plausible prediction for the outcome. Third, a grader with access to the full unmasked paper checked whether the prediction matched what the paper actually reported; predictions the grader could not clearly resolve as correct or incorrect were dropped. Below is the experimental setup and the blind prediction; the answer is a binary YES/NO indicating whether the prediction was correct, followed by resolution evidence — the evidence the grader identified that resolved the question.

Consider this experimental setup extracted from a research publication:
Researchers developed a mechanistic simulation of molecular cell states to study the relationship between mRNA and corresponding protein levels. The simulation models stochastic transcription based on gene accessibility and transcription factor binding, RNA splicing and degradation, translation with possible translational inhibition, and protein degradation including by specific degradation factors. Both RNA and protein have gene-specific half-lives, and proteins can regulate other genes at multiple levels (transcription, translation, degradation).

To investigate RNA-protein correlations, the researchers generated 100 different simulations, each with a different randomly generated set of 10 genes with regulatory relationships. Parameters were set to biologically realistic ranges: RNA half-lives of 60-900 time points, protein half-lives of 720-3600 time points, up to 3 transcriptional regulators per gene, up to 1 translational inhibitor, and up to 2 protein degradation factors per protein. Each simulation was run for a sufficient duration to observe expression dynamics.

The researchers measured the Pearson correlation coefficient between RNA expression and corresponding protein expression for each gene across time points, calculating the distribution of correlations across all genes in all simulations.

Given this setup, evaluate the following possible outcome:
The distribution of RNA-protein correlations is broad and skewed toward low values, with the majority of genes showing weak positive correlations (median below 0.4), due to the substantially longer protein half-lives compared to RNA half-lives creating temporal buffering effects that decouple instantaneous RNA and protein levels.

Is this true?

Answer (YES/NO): NO